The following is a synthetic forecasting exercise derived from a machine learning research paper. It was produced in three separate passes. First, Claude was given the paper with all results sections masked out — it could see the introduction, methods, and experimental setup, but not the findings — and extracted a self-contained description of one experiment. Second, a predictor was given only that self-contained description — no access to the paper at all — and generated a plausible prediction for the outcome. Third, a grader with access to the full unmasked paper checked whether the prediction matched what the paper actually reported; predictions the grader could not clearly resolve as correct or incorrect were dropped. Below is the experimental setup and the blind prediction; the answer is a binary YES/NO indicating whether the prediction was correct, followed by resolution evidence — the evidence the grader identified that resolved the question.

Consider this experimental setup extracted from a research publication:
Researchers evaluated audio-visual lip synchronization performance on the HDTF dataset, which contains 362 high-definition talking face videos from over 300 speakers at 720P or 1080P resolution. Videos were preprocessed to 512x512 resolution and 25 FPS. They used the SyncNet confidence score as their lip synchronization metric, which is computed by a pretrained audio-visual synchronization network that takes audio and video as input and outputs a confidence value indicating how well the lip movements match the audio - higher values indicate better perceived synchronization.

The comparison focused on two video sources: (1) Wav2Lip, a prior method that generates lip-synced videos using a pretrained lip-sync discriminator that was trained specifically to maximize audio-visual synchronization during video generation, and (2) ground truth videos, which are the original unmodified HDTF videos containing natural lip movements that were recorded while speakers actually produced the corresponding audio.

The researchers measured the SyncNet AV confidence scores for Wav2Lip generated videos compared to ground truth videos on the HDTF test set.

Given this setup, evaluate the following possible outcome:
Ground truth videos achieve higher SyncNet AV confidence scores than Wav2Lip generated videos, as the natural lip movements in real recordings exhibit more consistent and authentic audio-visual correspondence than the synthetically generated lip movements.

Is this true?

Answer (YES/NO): NO